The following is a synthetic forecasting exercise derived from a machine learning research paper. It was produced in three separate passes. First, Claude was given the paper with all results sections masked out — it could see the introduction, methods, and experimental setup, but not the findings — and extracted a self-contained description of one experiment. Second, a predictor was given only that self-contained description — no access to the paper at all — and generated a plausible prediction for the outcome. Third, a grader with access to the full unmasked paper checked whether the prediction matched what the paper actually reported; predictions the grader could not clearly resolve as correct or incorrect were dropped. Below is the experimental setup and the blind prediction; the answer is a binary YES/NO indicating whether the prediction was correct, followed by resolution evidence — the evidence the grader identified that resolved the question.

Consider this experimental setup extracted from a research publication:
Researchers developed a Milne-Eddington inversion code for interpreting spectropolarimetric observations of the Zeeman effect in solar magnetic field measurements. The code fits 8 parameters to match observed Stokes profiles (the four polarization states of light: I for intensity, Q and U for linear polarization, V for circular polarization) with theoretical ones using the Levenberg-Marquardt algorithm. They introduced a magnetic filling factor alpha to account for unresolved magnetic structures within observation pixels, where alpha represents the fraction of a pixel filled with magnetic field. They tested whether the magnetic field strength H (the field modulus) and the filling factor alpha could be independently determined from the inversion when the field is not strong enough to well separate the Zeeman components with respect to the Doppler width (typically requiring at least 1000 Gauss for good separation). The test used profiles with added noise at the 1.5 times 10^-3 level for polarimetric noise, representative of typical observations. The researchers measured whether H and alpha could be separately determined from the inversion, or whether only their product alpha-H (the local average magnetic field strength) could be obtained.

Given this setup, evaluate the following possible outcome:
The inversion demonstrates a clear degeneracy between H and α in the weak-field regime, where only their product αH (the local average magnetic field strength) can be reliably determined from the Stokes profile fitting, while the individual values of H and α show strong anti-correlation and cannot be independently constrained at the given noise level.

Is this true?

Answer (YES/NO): YES